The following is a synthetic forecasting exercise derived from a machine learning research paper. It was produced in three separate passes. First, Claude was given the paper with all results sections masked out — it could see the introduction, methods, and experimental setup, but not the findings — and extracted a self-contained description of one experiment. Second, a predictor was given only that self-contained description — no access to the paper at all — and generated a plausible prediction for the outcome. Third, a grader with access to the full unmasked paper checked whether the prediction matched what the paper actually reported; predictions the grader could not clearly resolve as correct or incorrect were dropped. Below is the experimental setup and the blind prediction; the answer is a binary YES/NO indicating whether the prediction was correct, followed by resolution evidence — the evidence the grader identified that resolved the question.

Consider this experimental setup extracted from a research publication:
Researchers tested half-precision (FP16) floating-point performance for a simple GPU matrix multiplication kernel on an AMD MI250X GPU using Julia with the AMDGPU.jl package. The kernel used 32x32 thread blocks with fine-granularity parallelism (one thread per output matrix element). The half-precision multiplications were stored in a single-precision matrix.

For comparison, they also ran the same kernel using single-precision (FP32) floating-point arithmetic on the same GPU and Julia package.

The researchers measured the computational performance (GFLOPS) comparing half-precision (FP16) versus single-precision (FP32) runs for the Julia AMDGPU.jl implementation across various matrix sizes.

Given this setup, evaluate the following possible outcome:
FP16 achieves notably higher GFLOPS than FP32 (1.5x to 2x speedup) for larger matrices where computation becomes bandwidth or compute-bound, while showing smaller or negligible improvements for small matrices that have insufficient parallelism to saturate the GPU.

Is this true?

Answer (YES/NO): NO